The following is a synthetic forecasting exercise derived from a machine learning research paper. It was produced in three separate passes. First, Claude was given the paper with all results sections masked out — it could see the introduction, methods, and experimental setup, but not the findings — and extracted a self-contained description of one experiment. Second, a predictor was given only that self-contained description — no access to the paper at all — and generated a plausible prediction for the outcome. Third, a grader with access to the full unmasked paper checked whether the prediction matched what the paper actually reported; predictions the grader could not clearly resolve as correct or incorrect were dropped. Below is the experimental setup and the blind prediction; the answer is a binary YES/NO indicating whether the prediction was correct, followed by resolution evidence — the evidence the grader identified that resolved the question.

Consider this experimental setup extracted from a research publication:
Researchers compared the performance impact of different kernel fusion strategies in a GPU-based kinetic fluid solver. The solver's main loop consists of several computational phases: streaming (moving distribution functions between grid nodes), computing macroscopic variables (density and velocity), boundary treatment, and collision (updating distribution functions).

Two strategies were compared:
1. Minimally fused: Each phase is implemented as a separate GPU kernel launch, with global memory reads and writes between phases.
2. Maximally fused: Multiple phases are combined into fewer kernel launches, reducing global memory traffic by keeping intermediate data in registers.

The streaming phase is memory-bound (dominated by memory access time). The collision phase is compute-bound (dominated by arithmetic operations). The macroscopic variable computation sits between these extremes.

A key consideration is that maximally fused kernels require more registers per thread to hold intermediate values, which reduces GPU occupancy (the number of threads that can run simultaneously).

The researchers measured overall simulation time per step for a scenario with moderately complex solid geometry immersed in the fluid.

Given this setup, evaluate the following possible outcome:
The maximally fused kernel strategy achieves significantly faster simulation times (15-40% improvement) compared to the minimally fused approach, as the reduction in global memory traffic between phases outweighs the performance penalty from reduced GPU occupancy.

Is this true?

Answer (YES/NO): NO